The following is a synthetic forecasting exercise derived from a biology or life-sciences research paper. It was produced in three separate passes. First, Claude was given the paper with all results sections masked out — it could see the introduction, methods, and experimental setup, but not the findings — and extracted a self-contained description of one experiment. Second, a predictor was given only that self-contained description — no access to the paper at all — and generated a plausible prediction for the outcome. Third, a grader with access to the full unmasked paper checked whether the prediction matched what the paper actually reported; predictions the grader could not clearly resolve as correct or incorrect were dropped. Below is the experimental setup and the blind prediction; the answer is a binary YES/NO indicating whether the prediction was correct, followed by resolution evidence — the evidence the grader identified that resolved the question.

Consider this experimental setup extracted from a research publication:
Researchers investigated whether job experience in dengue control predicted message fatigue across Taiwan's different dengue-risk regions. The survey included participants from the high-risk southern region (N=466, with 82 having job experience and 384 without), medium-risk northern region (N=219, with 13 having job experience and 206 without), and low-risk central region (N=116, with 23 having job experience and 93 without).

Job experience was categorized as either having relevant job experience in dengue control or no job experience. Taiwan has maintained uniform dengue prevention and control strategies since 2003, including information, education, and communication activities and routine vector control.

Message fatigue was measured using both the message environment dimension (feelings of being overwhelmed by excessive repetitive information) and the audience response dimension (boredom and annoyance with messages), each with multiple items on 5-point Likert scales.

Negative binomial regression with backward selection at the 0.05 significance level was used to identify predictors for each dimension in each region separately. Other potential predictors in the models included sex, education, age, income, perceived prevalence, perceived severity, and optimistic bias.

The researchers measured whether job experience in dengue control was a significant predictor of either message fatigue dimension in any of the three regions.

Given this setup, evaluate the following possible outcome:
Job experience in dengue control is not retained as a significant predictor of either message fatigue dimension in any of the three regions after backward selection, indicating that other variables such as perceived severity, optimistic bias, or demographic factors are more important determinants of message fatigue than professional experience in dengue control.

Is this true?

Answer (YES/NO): YES